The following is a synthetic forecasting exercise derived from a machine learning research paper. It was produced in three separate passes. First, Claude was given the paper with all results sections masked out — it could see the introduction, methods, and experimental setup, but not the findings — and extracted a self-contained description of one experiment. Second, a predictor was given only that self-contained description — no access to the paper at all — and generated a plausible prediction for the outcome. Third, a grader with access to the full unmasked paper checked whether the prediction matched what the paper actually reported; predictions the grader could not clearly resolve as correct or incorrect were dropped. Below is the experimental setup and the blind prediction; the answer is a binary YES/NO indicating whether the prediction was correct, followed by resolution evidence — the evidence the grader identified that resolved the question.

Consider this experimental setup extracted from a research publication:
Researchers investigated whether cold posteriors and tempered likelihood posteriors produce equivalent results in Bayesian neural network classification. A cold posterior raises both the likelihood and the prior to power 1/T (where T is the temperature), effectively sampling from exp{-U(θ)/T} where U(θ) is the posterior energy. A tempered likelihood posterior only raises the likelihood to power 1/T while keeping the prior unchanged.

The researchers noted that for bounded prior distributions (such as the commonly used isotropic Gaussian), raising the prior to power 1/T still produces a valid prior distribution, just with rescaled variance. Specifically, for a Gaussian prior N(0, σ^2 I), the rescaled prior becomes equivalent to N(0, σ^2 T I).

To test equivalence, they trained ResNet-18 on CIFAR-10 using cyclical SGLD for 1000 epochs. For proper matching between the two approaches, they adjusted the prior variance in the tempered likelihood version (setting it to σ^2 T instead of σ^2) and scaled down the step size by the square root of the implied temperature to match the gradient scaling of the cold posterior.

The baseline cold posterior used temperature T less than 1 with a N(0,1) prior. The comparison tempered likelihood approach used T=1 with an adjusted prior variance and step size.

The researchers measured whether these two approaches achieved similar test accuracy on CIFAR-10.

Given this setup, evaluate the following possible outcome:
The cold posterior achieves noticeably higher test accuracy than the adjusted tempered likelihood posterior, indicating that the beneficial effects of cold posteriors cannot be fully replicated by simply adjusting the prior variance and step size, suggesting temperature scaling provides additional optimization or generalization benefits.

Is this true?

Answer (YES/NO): NO